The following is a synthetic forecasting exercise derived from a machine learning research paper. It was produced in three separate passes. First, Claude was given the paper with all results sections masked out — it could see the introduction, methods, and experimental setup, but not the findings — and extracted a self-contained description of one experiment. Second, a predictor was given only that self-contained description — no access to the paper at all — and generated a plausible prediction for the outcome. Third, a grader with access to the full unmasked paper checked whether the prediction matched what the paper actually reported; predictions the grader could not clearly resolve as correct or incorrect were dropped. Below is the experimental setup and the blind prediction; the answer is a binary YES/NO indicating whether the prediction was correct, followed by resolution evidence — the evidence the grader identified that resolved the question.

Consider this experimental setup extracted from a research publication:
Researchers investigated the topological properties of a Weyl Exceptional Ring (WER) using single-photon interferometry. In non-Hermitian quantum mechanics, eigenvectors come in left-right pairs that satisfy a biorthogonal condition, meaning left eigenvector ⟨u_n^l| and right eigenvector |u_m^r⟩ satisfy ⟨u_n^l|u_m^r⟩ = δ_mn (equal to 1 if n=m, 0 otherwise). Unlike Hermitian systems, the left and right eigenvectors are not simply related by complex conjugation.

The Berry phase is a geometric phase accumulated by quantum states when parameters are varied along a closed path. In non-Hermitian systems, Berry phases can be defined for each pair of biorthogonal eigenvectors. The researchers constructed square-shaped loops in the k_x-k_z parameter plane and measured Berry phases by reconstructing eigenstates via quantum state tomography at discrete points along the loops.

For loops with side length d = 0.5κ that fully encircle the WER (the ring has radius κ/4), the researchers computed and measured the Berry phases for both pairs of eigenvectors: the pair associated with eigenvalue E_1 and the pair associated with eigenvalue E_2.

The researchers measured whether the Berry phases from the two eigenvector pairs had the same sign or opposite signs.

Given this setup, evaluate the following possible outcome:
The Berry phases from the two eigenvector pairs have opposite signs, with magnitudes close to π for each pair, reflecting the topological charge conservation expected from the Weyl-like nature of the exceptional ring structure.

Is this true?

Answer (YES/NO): NO